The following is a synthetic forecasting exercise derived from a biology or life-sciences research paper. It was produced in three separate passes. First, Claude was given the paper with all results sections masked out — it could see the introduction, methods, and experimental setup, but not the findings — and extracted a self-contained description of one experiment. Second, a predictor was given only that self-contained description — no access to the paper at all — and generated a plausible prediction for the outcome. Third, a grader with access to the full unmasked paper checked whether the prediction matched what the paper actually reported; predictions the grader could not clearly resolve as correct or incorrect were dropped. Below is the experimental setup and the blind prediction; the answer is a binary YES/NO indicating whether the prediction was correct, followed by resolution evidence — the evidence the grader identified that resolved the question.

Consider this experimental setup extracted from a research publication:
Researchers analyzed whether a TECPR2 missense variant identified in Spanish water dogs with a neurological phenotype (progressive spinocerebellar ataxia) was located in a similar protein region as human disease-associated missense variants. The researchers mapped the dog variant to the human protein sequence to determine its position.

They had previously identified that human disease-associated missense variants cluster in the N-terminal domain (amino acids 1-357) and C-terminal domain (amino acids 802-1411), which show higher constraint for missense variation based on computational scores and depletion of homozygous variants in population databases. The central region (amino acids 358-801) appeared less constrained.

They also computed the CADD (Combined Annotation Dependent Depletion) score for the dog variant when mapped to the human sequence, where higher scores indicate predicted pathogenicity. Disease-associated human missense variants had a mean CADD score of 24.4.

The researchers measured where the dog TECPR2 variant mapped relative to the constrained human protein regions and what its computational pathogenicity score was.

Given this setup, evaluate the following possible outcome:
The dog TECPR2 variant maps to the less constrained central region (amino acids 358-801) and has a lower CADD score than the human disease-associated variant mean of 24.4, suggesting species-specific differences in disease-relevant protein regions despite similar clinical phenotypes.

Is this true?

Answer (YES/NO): NO